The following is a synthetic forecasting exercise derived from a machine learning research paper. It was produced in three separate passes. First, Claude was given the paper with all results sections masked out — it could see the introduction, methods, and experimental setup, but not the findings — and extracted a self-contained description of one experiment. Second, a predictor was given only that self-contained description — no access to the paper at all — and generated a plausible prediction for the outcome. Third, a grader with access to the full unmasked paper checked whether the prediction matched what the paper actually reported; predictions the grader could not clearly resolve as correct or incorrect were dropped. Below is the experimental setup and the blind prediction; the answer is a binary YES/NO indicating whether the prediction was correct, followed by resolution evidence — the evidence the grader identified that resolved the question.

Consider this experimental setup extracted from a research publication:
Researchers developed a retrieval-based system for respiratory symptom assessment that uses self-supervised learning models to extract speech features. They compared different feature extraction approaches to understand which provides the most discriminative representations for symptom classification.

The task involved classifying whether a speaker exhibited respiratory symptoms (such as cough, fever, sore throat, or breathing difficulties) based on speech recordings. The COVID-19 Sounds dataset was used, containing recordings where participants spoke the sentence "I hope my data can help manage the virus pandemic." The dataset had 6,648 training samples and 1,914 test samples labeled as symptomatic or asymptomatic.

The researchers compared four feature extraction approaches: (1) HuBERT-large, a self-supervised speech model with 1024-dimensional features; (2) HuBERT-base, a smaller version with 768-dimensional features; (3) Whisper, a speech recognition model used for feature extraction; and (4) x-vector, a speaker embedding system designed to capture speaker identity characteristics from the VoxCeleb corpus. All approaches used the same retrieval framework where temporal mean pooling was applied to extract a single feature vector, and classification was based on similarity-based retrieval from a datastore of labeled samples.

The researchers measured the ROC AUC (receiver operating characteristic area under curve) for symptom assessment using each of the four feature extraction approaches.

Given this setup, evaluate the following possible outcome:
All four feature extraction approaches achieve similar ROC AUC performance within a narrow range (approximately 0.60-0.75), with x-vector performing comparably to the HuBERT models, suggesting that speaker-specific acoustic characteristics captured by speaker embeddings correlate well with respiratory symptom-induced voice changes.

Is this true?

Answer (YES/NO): NO